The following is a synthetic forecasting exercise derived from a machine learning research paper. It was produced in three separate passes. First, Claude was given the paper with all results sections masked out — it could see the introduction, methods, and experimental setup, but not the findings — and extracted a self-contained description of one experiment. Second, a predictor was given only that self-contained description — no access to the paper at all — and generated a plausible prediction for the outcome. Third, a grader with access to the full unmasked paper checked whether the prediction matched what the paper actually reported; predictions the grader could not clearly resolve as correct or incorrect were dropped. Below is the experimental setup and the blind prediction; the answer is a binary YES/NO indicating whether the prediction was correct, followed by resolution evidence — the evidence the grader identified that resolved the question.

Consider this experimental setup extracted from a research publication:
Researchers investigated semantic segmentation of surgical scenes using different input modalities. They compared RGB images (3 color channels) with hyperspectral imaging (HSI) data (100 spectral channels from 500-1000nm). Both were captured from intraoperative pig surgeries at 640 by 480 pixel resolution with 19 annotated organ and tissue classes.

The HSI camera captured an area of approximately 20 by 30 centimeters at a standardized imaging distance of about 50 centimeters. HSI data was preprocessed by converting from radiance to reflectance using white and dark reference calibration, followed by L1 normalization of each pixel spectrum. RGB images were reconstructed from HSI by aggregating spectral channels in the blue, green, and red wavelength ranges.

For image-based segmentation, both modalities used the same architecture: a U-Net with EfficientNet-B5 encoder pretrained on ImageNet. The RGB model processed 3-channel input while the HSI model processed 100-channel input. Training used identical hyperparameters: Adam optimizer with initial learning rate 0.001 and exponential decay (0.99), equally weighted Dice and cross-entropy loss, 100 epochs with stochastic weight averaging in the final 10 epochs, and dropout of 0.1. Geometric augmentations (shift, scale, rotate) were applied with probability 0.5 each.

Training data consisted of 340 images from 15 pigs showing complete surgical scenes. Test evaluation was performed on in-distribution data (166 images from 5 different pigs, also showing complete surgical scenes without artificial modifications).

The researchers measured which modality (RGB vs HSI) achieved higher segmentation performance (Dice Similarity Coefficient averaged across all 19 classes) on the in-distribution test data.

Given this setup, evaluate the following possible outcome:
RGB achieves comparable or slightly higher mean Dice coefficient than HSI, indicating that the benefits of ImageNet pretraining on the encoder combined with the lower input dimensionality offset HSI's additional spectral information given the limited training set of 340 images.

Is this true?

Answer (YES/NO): NO